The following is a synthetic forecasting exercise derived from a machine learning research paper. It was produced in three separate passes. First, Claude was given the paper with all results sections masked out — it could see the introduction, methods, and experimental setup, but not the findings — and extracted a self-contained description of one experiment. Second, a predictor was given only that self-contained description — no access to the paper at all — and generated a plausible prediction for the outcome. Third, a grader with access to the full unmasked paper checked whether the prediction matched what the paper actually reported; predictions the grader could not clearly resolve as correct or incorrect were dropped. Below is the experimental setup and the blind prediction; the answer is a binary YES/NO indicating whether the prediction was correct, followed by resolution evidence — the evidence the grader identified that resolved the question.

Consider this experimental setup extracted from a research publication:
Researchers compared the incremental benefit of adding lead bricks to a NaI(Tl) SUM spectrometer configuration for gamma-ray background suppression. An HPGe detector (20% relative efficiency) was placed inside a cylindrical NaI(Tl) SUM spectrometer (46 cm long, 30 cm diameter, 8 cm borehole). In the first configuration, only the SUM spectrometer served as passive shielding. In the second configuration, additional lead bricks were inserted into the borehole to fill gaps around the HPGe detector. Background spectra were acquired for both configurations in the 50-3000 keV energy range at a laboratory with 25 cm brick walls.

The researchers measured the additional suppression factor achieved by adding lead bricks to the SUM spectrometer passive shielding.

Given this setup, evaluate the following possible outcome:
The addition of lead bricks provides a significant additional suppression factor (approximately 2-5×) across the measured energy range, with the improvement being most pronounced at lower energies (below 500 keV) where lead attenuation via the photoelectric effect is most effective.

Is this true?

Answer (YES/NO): NO